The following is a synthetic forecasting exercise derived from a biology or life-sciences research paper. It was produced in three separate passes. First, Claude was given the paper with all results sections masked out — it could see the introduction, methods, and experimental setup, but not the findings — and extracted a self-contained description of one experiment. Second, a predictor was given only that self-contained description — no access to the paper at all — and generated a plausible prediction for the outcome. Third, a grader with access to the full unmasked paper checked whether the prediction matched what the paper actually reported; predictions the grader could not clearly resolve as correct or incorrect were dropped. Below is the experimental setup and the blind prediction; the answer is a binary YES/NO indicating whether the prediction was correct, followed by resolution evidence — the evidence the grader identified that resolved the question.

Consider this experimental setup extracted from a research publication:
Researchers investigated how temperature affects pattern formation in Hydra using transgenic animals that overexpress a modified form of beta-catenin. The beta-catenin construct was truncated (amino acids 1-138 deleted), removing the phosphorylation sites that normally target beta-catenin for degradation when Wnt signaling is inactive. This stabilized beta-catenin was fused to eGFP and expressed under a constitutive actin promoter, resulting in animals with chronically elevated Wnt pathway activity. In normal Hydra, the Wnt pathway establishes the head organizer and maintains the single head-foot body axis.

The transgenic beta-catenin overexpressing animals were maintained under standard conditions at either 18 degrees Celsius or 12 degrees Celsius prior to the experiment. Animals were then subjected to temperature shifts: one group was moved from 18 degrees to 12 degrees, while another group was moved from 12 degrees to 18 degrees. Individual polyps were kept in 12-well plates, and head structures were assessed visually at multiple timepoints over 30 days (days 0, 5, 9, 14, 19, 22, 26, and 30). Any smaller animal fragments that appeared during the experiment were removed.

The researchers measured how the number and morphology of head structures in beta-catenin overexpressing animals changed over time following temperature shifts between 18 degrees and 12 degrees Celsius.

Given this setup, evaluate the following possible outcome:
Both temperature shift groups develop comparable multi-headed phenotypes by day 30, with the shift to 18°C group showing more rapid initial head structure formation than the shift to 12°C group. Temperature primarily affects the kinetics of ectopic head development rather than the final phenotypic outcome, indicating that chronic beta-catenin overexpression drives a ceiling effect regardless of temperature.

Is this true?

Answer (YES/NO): NO